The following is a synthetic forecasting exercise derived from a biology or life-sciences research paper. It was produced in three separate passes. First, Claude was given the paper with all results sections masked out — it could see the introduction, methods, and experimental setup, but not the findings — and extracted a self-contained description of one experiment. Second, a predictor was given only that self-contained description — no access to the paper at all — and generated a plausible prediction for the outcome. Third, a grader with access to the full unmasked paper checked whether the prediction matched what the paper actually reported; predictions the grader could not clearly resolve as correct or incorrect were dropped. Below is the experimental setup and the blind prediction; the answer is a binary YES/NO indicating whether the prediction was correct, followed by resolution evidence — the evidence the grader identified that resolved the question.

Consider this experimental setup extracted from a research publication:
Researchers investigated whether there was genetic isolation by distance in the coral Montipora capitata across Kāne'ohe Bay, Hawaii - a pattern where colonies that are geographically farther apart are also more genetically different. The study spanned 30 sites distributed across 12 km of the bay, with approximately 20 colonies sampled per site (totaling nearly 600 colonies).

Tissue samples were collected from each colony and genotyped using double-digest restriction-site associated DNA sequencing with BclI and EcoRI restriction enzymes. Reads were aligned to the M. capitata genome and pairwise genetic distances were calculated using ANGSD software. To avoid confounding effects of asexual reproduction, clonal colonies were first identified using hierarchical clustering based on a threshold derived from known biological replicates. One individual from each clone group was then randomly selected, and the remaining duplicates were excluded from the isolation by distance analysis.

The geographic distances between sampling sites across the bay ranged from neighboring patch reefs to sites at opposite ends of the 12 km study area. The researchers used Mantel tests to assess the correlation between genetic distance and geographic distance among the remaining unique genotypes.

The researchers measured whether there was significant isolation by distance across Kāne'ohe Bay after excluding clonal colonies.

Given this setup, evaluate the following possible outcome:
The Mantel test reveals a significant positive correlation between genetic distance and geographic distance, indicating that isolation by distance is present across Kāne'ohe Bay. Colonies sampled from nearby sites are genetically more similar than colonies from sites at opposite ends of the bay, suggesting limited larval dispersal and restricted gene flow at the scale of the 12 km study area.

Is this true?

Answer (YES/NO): NO